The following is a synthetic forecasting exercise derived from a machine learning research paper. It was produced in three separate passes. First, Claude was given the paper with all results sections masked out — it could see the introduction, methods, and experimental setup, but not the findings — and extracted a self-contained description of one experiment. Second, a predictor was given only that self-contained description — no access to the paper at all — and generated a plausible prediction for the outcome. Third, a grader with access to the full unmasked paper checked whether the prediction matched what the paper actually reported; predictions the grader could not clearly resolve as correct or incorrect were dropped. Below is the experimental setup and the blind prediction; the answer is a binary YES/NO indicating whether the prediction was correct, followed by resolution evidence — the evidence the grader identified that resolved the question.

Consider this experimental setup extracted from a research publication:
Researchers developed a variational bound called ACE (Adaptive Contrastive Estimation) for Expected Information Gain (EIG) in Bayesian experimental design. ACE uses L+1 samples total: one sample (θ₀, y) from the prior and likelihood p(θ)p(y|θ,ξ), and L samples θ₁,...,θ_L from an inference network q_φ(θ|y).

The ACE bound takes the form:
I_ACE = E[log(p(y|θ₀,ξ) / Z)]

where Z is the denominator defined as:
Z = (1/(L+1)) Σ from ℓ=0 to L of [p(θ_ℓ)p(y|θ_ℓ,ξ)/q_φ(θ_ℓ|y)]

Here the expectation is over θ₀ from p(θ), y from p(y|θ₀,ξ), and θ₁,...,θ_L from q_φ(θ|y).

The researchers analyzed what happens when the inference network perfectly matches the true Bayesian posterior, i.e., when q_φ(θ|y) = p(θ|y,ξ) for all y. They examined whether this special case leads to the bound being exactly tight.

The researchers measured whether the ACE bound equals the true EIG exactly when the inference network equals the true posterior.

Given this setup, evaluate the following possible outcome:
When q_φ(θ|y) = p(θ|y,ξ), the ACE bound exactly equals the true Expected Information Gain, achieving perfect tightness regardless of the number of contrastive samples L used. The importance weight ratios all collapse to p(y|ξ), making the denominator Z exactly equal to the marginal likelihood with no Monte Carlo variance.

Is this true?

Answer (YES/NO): YES